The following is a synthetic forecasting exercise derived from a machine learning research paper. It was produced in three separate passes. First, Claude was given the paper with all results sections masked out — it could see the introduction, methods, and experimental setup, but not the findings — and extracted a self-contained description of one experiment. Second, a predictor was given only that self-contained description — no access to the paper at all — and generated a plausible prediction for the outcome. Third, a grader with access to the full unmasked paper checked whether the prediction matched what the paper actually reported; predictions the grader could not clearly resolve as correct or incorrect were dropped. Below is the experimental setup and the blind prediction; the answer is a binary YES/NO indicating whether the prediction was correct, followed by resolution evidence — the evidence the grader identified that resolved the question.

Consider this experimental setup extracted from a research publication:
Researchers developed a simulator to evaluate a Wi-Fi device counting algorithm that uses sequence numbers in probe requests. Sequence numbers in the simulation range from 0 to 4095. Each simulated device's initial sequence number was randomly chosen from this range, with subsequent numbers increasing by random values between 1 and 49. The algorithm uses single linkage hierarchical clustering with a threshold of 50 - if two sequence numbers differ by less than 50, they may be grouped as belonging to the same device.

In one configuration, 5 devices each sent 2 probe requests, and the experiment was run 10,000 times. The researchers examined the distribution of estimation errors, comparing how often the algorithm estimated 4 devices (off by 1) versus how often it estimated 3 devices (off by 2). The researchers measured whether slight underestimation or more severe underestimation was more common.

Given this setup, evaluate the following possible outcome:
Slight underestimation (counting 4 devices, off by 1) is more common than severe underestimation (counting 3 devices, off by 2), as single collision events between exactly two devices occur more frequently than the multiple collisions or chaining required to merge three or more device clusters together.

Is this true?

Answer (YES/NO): YES